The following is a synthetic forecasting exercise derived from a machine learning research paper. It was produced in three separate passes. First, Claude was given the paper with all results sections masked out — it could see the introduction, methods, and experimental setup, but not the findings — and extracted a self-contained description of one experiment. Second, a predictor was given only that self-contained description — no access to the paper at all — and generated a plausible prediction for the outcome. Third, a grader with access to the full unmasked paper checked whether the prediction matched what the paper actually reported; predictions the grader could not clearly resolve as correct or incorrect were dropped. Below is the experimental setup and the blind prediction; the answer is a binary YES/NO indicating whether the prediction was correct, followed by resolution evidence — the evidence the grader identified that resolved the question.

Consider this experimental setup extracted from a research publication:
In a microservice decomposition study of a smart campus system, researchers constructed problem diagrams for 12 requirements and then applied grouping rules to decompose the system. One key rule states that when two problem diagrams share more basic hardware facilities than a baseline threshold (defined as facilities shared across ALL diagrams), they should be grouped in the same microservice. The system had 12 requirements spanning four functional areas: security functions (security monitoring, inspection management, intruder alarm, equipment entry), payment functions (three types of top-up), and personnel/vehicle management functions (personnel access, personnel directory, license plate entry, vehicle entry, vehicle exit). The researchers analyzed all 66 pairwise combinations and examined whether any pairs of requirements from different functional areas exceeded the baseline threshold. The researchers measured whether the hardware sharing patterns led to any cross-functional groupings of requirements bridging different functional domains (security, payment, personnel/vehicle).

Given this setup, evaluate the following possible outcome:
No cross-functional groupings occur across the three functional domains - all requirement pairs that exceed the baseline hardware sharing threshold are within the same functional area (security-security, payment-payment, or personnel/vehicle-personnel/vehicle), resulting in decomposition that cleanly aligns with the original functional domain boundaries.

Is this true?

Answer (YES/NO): YES